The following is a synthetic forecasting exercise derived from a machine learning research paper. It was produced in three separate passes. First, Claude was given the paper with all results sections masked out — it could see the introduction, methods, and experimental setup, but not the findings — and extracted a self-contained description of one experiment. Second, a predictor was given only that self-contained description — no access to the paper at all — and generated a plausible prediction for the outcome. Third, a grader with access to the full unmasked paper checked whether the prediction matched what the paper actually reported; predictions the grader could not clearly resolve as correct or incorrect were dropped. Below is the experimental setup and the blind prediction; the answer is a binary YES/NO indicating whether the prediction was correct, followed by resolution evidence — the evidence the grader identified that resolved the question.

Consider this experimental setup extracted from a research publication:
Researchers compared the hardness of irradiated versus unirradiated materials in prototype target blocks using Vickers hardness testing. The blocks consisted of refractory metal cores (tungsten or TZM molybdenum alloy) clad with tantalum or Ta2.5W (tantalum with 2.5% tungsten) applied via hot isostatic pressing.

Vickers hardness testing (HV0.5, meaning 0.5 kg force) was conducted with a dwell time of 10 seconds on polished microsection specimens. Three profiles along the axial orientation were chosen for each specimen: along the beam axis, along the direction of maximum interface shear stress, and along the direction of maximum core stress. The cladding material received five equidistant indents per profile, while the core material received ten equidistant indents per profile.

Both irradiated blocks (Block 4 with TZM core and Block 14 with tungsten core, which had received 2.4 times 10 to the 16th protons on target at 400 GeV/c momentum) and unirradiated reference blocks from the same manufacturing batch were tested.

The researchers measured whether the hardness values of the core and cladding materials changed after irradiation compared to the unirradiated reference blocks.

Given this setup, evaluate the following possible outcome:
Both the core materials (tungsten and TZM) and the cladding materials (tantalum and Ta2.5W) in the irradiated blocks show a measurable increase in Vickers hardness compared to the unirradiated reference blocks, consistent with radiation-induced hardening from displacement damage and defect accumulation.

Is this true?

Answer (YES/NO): NO